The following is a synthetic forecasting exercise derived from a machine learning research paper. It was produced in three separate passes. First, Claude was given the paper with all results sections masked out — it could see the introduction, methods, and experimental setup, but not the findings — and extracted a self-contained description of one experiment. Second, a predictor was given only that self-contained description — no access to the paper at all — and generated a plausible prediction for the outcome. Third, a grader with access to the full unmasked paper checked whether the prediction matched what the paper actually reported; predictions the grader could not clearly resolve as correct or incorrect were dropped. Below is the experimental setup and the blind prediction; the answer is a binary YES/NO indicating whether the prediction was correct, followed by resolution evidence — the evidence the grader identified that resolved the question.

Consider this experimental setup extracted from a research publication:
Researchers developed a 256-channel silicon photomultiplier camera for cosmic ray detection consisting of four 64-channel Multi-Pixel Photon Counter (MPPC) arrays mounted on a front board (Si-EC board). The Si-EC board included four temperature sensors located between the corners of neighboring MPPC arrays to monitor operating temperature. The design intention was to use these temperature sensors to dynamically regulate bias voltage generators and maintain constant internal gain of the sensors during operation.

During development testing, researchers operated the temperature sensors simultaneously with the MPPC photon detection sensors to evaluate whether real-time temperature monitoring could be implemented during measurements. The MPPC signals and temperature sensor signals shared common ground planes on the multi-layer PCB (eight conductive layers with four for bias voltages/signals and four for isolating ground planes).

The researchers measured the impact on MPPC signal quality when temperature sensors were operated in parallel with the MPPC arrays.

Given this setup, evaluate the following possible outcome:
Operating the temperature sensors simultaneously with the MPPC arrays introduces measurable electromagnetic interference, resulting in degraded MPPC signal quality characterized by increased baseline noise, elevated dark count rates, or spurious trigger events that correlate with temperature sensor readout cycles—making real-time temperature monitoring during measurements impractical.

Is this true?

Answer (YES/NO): YES